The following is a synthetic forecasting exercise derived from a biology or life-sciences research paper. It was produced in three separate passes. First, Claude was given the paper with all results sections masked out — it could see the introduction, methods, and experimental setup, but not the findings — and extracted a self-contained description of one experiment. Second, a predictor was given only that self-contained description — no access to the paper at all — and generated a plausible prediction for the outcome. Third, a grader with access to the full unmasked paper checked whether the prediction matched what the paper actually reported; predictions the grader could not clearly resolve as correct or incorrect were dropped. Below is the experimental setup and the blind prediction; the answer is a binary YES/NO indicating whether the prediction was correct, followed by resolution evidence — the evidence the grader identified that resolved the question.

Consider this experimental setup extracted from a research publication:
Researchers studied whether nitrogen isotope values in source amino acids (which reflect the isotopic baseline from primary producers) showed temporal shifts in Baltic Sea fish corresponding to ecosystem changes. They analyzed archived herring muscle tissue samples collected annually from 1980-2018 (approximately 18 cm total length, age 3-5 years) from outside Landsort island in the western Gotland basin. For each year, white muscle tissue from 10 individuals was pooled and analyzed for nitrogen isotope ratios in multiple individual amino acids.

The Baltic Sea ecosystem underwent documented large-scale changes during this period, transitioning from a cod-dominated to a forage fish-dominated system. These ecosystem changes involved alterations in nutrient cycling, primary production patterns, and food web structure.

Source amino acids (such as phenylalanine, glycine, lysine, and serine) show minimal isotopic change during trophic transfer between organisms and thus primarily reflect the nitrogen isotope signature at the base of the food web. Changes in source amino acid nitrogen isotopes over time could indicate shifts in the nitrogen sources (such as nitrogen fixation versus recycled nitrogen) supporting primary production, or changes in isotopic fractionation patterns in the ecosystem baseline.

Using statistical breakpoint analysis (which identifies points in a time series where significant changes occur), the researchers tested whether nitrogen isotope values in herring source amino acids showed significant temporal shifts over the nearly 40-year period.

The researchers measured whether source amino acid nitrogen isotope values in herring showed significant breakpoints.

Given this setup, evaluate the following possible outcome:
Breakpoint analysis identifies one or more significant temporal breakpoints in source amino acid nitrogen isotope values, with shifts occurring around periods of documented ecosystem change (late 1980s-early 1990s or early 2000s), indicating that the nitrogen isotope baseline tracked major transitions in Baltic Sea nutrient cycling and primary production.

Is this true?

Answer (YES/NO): YES